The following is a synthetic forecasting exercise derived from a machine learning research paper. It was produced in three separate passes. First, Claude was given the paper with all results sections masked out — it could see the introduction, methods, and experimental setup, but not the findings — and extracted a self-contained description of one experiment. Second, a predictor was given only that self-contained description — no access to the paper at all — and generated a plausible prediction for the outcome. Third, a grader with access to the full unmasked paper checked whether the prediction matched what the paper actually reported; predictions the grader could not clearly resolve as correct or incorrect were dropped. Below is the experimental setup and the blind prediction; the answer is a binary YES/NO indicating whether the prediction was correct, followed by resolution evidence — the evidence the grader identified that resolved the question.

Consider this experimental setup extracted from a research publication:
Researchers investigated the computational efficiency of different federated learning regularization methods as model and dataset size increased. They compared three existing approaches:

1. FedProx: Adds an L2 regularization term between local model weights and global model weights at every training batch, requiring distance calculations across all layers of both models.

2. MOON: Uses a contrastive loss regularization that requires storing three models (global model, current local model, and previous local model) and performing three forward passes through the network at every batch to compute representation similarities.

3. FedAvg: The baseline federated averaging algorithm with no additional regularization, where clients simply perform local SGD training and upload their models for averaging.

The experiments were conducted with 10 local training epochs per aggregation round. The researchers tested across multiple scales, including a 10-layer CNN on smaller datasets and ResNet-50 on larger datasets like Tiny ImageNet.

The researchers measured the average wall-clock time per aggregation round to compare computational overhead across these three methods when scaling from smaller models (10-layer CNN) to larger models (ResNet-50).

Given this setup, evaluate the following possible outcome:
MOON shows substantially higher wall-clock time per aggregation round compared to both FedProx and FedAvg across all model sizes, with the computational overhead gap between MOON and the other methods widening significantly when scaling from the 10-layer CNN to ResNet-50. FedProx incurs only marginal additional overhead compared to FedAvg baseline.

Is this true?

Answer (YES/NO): NO